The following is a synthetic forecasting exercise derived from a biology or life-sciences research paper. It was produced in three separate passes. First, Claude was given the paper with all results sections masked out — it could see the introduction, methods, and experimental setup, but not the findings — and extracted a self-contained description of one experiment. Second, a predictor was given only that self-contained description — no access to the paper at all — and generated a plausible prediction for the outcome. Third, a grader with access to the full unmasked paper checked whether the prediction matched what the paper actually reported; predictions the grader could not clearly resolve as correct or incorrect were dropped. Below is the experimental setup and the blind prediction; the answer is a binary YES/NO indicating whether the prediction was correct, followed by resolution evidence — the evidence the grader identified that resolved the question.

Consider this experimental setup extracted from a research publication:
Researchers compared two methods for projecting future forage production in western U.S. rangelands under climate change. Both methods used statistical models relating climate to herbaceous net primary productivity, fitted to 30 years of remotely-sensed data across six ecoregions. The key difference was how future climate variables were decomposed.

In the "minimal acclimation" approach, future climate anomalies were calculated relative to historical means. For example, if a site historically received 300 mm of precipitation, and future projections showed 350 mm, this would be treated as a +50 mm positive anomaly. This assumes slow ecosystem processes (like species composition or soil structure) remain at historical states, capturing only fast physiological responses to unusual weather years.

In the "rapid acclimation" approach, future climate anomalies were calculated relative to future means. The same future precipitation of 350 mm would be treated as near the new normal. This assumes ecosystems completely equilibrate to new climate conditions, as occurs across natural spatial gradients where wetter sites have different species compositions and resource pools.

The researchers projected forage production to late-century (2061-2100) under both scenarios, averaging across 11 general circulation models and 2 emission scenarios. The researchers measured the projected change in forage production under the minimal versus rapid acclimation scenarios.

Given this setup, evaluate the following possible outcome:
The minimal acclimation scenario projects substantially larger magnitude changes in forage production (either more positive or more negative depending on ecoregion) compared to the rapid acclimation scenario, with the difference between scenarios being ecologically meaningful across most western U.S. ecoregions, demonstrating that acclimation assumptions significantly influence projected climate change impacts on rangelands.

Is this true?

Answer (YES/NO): NO